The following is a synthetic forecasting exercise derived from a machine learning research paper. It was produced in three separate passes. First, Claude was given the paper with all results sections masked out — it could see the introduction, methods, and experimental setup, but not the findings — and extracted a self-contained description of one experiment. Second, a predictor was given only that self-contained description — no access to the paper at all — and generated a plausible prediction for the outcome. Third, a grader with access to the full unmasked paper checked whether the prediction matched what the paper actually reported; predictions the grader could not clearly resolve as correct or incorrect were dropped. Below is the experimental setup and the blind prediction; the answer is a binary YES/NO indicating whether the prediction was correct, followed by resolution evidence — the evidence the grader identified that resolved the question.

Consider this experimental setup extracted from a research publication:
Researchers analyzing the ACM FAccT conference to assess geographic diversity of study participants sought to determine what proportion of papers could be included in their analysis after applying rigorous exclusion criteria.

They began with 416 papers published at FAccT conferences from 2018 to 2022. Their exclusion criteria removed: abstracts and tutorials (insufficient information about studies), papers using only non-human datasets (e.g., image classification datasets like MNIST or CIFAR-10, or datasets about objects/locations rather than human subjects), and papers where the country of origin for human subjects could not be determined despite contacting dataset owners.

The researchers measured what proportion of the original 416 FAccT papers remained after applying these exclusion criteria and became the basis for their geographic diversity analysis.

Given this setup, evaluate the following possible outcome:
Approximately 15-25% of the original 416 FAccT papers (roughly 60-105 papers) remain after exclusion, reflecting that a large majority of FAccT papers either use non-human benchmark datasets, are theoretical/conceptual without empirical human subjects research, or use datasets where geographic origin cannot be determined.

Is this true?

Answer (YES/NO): NO